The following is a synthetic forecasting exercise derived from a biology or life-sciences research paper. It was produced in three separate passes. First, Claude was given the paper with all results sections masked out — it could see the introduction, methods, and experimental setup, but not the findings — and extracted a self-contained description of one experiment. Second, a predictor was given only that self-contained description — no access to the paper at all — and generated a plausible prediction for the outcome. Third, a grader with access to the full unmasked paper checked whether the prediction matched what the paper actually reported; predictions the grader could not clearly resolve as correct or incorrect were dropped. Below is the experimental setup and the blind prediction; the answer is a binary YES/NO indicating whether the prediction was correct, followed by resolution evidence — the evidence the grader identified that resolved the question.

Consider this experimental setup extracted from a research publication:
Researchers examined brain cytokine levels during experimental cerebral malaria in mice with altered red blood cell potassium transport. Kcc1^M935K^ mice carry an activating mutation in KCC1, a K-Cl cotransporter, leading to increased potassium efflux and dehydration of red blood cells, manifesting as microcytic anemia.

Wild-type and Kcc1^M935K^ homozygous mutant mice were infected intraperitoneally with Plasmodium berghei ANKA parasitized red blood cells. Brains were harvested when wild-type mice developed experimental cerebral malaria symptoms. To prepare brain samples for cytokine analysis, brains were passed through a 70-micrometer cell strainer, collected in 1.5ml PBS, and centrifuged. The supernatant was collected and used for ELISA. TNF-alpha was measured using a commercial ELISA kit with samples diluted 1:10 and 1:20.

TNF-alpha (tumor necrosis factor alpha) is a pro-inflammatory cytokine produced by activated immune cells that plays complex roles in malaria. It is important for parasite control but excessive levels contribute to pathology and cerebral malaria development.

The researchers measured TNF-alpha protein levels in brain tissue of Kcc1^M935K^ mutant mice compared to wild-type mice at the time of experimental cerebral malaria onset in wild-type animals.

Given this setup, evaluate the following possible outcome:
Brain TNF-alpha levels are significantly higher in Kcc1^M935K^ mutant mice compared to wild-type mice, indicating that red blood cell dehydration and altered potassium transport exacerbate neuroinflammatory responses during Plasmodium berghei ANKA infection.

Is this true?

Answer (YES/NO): NO